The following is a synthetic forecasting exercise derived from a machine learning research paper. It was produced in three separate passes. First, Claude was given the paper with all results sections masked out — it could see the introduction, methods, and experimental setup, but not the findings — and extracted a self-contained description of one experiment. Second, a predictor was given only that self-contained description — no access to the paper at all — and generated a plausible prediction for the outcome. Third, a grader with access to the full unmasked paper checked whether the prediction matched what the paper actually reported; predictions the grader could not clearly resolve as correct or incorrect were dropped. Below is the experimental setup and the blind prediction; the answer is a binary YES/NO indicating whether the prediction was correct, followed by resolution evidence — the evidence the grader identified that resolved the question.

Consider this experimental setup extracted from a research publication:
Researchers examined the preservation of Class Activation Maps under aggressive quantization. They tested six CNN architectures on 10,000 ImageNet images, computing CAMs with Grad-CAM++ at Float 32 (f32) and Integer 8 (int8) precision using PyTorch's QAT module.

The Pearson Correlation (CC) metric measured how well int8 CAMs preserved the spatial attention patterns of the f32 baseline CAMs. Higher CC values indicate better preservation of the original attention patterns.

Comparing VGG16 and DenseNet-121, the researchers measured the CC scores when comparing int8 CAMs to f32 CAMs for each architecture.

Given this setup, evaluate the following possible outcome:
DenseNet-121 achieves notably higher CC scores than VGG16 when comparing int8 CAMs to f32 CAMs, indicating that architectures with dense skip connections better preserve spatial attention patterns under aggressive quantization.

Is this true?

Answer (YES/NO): NO